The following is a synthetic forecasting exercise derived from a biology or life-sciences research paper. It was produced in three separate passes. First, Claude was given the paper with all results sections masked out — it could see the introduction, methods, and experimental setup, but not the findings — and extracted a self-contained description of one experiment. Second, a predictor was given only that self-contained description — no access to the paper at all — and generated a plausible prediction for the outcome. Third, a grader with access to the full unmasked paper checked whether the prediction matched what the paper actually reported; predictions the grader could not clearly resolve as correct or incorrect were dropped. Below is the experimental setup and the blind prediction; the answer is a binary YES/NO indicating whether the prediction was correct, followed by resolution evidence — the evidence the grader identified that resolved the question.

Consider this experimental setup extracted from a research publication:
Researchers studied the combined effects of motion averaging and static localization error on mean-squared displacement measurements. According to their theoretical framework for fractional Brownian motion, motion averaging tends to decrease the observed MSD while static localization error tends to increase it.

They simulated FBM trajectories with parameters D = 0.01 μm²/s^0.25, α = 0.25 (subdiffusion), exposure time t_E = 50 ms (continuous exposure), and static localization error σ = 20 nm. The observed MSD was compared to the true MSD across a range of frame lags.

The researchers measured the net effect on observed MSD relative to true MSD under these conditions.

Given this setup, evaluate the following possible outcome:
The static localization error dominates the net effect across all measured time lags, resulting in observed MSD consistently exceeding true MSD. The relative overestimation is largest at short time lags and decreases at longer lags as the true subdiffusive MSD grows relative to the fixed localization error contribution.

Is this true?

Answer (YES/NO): NO